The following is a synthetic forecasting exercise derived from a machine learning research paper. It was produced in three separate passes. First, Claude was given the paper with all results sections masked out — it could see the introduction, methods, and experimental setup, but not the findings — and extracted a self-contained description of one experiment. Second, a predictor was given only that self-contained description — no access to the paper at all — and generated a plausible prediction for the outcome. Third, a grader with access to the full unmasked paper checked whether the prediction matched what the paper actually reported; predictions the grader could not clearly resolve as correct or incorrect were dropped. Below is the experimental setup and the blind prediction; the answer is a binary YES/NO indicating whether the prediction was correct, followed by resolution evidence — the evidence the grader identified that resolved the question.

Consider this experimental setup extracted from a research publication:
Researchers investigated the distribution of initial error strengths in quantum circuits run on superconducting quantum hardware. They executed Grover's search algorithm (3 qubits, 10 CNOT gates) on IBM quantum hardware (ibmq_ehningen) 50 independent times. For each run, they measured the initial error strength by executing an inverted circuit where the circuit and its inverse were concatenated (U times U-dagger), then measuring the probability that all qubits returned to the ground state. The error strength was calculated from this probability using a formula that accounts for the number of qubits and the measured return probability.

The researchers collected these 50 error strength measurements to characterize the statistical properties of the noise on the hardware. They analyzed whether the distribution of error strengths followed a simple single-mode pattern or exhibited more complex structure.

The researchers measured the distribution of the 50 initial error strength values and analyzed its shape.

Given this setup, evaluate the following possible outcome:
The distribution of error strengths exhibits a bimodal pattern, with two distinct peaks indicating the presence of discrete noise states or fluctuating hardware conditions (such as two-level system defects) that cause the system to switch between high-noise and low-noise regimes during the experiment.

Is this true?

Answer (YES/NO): YES